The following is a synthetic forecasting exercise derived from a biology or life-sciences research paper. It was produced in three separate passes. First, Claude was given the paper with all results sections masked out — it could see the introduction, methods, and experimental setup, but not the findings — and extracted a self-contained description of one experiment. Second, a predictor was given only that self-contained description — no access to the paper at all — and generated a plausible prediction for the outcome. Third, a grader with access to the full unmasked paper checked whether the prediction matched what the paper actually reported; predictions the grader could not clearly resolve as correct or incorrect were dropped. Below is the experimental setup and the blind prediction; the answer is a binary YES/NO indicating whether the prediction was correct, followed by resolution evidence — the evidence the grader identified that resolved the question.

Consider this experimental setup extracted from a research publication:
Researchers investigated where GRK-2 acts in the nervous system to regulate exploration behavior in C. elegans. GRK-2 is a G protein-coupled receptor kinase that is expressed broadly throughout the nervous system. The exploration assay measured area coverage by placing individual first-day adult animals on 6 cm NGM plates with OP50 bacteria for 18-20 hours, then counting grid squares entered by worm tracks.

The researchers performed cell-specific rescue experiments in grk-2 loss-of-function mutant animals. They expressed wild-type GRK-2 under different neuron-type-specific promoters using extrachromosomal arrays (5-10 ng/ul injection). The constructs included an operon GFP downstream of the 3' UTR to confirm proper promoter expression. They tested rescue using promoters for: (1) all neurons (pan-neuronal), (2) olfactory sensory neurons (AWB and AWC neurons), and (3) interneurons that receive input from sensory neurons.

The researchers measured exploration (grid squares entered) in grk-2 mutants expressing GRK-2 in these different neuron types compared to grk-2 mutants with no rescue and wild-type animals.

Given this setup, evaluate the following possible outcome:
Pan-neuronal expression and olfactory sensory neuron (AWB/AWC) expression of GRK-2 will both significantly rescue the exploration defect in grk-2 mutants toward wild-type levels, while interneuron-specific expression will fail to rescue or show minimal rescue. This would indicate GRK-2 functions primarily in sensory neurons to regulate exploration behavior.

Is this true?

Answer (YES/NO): NO